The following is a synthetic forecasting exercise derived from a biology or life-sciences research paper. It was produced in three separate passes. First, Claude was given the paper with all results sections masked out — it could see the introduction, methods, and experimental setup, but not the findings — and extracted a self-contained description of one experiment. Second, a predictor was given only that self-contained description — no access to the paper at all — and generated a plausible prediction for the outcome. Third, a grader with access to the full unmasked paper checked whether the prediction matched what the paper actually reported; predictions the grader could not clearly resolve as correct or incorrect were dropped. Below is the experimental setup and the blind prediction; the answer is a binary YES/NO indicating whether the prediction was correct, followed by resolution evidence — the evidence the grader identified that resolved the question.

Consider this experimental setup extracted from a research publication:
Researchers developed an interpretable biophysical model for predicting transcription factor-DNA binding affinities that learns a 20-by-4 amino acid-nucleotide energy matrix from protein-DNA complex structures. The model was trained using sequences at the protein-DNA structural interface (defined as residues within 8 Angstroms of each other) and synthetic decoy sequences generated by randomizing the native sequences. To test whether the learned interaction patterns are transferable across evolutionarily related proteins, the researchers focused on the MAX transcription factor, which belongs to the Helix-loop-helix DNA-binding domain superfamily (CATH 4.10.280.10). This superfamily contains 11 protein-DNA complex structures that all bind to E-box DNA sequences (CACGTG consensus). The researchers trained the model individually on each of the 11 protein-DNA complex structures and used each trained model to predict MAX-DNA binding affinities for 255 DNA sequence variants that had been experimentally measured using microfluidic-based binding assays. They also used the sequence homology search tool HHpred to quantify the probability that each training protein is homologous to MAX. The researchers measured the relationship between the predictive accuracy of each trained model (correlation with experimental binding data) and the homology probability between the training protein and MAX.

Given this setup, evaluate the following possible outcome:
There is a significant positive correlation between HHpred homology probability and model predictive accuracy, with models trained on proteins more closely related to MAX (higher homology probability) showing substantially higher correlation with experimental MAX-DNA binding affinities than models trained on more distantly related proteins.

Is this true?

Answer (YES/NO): YES